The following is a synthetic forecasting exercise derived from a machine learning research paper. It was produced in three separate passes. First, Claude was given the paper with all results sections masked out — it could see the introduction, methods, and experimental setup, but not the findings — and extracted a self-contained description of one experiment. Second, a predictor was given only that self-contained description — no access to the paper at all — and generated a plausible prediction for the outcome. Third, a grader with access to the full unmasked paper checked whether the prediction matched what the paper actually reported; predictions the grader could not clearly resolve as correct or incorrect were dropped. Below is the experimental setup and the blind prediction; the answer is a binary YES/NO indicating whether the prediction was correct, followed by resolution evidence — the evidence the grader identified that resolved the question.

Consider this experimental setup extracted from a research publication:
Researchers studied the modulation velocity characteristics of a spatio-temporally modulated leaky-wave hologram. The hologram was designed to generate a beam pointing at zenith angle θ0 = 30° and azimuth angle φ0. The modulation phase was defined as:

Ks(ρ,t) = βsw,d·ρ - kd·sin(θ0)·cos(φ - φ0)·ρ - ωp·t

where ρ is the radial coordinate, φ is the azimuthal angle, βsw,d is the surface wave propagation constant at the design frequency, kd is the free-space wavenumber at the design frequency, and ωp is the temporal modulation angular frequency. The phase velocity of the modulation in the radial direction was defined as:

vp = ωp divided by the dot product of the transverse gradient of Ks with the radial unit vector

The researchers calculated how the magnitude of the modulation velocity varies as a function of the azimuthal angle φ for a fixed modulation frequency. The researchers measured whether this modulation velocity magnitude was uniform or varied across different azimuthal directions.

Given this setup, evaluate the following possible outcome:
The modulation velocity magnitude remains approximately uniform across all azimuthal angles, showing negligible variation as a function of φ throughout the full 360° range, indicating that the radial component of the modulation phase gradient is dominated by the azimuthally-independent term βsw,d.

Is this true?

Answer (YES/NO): NO